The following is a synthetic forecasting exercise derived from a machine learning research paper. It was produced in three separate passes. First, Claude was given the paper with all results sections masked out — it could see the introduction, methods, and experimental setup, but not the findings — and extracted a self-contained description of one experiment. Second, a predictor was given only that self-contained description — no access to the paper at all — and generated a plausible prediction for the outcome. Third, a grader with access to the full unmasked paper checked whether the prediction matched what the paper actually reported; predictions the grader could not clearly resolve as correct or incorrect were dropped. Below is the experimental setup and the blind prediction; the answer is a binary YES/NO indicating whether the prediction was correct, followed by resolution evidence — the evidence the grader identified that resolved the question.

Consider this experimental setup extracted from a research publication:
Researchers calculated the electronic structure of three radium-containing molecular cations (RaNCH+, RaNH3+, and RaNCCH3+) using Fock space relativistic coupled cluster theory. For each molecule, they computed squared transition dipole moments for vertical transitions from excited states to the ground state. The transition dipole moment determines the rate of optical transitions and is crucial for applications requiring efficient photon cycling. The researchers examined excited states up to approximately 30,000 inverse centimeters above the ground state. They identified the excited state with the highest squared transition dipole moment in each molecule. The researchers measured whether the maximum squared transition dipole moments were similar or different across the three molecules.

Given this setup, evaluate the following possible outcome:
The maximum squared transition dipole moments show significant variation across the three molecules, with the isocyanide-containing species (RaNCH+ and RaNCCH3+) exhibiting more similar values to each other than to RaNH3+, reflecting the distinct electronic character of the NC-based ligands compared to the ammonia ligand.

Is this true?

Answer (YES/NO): NO